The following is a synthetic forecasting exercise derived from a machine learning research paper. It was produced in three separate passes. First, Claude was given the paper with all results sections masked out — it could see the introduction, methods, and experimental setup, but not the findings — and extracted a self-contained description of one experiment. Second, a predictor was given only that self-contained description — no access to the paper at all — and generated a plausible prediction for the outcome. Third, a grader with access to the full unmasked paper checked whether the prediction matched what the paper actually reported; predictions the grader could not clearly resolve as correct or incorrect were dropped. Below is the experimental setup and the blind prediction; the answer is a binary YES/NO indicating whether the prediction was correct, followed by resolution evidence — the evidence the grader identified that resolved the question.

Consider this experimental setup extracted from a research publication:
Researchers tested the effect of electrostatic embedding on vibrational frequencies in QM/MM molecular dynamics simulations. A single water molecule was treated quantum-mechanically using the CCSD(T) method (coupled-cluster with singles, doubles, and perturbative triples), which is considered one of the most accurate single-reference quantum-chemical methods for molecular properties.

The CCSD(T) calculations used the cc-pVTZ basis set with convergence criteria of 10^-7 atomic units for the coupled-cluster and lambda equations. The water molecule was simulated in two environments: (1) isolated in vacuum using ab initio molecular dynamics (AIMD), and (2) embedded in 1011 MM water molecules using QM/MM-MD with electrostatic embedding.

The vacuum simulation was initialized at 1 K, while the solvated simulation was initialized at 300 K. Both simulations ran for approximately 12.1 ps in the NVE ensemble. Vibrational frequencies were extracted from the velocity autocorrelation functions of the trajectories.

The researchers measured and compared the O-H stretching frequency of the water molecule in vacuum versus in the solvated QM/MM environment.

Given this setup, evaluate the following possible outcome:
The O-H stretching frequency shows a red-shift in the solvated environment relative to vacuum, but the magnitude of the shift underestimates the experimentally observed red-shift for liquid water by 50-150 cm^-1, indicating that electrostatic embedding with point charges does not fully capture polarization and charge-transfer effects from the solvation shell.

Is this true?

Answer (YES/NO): NO